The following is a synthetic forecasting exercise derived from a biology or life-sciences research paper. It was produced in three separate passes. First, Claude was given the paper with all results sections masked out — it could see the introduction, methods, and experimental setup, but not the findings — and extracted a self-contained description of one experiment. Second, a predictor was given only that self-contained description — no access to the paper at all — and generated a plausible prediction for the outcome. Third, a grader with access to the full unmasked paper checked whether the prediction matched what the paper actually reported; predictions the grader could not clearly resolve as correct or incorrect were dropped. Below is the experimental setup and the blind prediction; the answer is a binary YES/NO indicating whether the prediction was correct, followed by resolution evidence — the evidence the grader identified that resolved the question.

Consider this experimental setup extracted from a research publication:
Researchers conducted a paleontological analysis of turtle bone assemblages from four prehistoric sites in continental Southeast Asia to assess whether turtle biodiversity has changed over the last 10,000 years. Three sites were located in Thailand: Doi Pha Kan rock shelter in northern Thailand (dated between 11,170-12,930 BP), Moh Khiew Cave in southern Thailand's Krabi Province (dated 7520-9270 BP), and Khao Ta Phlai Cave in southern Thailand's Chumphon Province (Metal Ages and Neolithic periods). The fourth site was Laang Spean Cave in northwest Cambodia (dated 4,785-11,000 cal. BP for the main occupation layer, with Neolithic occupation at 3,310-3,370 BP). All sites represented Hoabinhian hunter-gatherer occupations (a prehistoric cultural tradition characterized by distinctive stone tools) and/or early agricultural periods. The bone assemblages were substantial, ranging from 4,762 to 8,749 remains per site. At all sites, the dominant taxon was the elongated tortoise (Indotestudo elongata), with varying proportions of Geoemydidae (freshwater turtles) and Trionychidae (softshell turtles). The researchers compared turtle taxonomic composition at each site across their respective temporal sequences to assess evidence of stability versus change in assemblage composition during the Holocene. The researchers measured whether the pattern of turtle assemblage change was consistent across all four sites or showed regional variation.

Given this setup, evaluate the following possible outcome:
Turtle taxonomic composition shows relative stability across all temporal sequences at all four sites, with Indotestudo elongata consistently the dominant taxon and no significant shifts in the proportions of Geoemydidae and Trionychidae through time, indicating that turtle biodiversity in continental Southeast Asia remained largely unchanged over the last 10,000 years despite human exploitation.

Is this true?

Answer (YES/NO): NO